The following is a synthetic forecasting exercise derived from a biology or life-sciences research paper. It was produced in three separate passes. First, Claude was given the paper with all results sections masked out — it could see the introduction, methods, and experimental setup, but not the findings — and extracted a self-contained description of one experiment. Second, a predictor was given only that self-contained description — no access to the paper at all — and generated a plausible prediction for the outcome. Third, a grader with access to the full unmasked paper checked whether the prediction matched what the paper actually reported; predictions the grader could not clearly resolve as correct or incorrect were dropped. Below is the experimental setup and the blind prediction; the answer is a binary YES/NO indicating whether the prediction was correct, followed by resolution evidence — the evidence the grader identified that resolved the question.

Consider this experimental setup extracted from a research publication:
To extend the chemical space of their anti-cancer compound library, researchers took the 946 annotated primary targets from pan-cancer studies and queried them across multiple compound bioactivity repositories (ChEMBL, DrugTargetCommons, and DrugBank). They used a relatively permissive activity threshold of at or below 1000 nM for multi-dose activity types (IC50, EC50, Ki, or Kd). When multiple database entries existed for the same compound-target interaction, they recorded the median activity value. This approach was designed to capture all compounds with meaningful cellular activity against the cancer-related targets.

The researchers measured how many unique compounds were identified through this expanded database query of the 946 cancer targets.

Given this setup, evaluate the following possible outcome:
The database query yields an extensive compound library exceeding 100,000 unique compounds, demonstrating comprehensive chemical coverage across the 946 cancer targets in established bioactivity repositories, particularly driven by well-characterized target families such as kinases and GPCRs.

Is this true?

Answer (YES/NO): YES